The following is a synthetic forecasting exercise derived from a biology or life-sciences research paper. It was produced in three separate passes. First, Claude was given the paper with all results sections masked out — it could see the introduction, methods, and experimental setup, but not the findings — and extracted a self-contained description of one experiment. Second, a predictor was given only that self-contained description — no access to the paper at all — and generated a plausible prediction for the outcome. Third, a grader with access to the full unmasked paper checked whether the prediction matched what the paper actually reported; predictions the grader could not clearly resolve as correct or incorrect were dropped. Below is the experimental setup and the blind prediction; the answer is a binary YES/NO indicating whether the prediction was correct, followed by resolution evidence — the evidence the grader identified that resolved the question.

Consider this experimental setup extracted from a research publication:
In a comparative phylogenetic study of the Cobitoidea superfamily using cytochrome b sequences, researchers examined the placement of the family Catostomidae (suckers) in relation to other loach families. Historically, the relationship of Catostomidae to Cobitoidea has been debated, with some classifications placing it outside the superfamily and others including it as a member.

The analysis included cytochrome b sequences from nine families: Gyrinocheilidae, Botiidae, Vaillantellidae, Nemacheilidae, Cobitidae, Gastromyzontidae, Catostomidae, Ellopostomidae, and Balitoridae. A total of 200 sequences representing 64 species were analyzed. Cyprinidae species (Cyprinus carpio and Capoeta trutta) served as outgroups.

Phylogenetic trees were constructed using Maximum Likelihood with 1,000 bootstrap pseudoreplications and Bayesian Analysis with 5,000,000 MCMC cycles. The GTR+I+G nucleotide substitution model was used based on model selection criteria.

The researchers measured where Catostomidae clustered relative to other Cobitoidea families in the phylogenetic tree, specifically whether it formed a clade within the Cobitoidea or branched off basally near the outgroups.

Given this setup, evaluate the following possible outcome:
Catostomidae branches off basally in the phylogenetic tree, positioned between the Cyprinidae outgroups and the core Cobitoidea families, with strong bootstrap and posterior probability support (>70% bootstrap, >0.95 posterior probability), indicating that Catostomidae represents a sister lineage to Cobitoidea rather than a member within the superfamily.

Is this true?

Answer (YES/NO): NO